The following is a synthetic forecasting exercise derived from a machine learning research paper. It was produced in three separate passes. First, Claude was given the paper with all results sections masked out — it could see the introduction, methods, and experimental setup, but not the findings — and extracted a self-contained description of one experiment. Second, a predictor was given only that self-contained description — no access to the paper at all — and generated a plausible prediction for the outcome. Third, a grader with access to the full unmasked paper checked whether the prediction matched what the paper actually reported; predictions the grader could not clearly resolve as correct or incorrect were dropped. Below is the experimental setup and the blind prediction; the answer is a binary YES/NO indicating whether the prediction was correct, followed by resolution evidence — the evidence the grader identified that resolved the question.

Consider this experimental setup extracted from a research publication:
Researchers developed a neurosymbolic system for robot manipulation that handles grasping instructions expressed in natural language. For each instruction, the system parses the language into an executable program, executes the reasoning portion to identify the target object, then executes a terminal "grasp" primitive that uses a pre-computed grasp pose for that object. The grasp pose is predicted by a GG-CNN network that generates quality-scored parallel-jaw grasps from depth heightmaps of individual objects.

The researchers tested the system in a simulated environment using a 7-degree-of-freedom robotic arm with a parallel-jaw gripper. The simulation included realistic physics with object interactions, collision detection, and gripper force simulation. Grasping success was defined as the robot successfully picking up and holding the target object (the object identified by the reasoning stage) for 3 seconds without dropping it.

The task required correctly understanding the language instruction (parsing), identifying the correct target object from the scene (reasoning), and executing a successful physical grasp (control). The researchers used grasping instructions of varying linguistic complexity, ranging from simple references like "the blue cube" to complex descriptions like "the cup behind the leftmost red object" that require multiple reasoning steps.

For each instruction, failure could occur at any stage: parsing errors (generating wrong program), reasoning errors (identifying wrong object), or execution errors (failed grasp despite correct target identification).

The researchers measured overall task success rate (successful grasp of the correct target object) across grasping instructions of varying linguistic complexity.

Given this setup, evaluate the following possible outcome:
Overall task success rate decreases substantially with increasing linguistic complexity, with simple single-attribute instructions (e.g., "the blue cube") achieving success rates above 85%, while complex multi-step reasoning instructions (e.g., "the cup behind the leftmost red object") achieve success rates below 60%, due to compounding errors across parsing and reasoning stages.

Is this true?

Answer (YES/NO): NO